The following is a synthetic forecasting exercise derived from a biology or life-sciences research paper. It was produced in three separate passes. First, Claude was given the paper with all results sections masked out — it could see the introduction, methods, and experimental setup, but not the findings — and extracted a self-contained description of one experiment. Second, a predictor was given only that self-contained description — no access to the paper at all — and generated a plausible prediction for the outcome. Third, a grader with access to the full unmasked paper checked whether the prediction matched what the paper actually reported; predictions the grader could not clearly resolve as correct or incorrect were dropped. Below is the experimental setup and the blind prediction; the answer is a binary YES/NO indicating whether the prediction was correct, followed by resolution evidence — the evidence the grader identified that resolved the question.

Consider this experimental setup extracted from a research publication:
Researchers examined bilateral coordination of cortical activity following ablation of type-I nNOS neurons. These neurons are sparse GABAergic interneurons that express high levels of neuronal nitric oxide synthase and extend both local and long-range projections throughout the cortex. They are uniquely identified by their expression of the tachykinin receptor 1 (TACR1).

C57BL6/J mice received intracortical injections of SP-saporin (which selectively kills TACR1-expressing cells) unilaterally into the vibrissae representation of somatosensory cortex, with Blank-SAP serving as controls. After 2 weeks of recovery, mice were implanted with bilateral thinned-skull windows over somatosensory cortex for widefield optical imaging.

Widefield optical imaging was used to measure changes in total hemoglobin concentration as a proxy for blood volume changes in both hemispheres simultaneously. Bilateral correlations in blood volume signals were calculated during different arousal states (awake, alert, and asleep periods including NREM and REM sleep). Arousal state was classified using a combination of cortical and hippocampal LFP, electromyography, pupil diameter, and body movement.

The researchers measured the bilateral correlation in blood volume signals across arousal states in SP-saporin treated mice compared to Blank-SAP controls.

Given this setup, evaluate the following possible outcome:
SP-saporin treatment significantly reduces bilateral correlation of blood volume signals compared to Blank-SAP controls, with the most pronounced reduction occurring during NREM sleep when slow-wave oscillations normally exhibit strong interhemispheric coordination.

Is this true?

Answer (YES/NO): NO